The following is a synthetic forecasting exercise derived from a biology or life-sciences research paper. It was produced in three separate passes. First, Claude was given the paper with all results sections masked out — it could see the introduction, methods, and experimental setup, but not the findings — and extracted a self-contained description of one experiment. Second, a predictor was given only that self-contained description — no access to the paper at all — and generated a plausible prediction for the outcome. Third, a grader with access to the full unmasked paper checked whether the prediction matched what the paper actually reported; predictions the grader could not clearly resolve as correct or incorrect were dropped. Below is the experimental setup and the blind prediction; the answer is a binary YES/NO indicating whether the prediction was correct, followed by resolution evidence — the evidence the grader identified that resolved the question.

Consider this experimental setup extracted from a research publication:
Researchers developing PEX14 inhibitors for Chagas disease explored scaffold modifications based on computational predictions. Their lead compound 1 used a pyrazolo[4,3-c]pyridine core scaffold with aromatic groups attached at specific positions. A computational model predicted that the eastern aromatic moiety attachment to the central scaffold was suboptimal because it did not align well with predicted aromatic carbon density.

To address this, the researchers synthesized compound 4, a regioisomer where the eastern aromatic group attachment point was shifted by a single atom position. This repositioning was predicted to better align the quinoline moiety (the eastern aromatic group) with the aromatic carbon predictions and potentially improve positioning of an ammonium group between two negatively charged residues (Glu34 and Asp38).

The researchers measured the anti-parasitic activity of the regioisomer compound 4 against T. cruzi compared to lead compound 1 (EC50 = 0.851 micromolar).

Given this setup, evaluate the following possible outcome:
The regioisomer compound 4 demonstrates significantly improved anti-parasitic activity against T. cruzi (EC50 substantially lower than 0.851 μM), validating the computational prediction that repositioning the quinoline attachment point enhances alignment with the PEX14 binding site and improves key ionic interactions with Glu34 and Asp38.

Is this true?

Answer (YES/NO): YES